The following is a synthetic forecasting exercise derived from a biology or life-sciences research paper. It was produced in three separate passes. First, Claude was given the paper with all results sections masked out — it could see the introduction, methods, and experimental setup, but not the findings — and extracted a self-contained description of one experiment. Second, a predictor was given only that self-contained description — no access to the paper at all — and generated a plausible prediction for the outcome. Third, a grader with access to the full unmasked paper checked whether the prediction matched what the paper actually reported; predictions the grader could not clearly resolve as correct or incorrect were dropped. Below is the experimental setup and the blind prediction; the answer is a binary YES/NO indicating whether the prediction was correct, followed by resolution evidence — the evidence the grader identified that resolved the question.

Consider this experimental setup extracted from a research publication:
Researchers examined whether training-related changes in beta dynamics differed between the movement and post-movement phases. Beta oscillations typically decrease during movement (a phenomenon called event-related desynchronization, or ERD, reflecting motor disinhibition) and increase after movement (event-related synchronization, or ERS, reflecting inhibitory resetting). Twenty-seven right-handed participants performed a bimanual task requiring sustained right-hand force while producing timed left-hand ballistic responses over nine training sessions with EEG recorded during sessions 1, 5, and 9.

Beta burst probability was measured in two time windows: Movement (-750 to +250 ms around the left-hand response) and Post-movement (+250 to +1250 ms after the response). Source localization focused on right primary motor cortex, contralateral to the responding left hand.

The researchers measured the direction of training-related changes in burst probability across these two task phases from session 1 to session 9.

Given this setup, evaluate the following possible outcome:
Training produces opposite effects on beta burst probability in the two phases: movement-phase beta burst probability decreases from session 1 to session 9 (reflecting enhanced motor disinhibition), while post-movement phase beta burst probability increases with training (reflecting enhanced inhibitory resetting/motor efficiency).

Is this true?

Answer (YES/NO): YES